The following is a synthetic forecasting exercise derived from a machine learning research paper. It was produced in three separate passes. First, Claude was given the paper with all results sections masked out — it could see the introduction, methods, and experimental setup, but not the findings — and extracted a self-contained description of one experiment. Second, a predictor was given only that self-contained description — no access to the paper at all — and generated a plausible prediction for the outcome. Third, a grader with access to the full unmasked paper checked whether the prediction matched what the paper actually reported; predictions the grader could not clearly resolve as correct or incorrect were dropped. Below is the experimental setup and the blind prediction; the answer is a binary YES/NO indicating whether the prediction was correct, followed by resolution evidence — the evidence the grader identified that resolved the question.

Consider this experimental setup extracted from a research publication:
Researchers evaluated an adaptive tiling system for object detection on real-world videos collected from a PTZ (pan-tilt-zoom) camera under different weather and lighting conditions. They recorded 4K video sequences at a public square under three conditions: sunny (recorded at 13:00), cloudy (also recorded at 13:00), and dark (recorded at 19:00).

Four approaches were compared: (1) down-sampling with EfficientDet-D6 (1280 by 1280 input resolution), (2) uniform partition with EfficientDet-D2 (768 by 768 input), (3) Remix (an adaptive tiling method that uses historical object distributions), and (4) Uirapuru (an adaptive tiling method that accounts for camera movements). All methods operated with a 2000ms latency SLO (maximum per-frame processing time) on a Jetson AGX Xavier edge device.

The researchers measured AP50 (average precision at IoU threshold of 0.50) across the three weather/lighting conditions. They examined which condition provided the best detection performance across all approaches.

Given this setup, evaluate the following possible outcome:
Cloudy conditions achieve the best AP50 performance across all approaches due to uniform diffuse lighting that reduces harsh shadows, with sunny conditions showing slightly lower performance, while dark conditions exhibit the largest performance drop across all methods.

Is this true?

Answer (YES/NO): YES